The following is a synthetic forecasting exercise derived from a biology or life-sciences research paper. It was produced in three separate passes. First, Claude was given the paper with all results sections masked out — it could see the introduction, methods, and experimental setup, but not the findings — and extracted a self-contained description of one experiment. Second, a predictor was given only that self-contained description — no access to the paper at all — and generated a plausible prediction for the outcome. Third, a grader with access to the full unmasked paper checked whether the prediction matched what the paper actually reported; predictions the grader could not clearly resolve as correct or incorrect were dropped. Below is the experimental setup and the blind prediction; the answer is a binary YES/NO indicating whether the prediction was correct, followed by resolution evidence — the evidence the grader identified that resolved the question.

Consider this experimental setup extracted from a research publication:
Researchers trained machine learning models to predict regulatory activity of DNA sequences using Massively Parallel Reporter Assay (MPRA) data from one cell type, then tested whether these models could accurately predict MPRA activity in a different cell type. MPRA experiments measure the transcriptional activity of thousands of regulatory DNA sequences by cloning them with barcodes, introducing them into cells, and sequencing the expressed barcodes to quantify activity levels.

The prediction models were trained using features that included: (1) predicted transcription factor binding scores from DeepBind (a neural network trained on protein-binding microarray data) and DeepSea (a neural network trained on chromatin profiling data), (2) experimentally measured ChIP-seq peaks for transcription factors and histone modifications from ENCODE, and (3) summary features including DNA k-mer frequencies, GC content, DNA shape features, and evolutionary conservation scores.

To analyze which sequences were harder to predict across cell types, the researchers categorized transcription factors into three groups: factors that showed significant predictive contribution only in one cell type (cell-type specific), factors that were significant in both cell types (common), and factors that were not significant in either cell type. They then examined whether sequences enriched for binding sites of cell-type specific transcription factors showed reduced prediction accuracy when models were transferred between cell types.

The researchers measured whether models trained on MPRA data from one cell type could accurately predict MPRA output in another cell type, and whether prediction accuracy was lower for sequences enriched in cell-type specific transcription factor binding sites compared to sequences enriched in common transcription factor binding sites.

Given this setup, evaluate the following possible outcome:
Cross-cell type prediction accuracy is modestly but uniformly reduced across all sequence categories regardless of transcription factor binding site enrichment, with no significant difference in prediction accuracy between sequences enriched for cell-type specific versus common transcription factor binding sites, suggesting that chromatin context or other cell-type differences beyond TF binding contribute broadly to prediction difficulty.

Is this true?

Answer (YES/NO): NO